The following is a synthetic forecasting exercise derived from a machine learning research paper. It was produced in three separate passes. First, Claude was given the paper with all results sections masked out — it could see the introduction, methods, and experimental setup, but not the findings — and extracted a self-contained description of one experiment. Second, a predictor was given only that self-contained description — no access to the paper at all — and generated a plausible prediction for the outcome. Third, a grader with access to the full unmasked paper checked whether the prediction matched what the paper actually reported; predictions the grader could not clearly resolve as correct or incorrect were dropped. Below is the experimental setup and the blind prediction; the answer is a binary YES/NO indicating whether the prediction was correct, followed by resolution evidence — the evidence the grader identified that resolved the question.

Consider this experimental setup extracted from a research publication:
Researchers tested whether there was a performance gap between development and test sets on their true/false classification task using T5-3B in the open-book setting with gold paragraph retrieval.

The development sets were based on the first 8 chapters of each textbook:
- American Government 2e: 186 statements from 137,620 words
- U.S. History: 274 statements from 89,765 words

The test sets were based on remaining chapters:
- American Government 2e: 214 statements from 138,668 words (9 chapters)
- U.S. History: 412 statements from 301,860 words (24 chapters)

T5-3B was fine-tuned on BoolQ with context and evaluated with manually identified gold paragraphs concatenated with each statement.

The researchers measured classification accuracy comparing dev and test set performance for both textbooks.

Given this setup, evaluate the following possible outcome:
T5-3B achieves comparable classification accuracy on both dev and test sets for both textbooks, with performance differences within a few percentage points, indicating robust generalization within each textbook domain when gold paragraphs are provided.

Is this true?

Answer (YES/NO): YES